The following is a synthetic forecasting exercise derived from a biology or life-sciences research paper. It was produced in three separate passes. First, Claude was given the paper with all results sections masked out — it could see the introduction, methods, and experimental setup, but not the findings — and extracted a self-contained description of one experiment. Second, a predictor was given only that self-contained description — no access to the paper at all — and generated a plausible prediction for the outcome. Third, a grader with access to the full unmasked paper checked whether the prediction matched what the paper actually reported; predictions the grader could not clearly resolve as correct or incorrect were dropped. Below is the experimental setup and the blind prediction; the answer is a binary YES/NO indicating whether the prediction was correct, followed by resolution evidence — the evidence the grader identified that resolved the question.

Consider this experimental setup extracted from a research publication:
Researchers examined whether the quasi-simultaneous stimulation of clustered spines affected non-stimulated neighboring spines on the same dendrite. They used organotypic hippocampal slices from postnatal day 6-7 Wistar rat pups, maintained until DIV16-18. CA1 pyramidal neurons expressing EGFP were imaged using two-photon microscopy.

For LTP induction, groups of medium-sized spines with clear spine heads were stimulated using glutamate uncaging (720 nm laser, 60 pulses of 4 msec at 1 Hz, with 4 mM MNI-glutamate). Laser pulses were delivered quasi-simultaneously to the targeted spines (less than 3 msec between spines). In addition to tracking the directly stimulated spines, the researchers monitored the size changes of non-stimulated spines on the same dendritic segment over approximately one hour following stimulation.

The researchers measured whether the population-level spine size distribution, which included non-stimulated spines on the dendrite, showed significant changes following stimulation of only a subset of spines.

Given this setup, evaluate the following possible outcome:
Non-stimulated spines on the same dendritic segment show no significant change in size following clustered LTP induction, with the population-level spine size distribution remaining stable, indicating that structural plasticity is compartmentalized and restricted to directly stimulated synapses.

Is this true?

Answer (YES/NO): YES